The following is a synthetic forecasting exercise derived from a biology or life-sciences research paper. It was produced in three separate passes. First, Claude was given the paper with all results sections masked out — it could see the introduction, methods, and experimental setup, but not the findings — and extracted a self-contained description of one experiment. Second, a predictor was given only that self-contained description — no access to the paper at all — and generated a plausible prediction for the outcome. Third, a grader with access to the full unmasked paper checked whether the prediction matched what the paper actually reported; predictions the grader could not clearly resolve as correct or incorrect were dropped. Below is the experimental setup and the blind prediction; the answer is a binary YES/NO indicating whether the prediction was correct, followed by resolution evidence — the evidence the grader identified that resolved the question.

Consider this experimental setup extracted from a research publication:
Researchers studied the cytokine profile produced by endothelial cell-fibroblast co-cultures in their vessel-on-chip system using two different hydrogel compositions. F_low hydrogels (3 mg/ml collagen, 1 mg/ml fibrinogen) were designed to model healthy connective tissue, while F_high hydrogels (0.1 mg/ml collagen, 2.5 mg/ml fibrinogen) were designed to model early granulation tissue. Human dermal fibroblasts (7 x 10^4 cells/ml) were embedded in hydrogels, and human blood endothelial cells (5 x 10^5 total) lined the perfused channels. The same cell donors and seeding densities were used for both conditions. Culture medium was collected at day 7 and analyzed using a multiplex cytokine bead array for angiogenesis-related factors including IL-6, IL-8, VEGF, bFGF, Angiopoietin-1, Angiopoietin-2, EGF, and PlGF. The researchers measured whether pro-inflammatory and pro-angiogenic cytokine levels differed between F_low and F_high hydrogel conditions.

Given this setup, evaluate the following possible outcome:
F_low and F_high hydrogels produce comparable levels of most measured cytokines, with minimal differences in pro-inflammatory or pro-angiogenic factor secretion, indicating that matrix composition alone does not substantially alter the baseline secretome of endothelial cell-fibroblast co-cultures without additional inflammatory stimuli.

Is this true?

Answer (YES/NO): YES